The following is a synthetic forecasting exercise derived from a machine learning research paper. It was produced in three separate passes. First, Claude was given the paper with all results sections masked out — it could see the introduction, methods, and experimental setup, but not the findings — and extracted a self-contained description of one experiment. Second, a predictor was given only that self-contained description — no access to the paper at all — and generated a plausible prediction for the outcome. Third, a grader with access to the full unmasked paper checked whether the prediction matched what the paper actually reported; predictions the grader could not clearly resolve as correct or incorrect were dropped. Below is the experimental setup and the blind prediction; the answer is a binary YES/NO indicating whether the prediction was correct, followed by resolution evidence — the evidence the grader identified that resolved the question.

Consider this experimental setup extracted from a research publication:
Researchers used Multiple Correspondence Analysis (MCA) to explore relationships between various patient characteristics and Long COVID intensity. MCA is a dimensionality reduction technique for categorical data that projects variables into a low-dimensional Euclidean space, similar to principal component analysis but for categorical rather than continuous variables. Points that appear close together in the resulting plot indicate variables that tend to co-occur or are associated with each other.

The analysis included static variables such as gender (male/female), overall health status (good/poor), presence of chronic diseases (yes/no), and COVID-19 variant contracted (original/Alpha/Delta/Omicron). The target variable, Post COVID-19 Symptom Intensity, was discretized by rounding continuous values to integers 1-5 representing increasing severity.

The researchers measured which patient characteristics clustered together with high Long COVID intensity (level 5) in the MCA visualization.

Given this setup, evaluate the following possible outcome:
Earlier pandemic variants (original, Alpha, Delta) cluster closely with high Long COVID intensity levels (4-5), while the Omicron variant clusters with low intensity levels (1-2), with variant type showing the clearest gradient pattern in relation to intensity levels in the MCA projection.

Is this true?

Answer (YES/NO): NO